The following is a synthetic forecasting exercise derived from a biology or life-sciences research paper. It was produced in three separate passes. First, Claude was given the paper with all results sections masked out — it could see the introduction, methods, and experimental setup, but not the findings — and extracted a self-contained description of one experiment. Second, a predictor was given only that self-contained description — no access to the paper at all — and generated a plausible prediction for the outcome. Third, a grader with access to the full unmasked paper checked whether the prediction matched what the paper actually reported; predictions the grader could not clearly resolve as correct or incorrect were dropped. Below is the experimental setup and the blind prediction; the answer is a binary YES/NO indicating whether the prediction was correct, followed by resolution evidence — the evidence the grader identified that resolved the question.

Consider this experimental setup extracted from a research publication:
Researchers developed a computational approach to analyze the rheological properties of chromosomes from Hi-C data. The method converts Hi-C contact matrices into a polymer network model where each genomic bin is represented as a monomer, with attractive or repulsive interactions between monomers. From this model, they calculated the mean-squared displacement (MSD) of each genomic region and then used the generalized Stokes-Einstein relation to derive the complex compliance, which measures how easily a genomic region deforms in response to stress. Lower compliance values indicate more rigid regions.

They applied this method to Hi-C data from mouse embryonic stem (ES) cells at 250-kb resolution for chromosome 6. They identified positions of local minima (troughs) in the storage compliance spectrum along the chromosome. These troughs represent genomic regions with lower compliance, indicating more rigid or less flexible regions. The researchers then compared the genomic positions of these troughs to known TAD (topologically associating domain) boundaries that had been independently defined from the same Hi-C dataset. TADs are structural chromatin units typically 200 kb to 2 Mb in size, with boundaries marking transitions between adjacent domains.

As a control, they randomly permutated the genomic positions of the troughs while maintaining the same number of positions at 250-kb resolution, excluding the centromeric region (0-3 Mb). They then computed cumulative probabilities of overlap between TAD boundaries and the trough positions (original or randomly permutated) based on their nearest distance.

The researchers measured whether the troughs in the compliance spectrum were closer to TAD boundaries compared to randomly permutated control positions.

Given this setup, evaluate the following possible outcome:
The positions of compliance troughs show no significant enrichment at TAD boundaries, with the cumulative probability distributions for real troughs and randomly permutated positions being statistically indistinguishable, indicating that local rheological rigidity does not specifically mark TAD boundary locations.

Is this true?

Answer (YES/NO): NO